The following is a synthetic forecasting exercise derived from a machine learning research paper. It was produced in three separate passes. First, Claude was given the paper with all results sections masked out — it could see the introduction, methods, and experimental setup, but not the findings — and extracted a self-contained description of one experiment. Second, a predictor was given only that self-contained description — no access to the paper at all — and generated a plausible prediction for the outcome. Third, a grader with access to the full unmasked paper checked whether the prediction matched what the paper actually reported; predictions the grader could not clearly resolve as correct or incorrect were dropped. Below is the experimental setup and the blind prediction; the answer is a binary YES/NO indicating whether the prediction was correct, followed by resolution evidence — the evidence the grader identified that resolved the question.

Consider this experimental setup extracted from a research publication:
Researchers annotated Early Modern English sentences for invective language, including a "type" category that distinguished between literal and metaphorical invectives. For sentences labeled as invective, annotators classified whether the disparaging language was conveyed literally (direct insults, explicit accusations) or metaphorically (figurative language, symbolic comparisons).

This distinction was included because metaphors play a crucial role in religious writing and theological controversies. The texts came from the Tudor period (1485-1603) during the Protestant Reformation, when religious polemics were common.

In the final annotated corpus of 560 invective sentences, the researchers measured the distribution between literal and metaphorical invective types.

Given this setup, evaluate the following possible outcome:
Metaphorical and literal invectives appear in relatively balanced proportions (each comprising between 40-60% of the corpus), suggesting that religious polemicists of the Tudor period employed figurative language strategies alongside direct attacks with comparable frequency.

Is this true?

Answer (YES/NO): NO